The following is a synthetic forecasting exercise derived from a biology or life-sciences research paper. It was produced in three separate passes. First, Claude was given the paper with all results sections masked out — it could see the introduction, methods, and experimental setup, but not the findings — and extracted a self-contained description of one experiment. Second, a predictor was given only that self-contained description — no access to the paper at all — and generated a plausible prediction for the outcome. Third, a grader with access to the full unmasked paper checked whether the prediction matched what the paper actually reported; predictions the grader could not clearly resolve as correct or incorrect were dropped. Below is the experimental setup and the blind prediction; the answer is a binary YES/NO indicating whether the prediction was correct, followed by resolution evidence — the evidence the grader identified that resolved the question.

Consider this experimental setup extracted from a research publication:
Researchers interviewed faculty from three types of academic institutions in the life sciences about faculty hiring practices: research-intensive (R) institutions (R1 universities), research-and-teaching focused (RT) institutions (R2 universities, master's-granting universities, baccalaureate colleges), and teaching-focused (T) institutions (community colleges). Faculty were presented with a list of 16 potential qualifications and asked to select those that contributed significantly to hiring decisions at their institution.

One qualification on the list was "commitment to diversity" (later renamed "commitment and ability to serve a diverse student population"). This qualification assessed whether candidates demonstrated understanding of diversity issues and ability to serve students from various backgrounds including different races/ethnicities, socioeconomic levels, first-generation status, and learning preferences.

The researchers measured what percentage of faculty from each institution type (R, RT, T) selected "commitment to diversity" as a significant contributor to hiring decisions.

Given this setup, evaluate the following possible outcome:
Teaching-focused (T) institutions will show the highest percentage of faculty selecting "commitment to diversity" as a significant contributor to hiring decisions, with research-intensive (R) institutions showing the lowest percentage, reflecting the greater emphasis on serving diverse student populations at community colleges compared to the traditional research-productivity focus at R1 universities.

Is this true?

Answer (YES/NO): YES